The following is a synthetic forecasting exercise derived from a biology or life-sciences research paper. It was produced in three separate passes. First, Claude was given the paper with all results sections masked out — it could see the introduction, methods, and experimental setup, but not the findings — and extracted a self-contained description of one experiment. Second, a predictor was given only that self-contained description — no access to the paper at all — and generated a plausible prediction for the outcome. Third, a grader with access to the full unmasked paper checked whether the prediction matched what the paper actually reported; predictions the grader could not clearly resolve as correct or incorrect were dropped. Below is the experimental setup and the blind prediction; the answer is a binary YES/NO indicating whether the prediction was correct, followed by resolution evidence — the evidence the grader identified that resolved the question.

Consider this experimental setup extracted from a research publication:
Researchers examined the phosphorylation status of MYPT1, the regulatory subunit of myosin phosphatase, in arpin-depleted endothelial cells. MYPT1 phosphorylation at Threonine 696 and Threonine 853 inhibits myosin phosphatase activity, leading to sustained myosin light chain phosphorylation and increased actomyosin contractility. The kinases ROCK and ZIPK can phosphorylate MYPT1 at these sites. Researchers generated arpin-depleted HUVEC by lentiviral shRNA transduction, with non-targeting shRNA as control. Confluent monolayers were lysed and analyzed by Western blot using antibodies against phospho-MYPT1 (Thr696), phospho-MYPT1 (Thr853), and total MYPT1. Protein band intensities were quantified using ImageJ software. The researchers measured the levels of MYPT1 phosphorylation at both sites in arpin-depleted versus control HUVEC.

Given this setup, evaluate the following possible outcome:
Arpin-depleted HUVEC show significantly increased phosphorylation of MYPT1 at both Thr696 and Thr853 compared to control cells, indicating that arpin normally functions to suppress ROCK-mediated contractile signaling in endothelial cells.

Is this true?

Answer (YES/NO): YES